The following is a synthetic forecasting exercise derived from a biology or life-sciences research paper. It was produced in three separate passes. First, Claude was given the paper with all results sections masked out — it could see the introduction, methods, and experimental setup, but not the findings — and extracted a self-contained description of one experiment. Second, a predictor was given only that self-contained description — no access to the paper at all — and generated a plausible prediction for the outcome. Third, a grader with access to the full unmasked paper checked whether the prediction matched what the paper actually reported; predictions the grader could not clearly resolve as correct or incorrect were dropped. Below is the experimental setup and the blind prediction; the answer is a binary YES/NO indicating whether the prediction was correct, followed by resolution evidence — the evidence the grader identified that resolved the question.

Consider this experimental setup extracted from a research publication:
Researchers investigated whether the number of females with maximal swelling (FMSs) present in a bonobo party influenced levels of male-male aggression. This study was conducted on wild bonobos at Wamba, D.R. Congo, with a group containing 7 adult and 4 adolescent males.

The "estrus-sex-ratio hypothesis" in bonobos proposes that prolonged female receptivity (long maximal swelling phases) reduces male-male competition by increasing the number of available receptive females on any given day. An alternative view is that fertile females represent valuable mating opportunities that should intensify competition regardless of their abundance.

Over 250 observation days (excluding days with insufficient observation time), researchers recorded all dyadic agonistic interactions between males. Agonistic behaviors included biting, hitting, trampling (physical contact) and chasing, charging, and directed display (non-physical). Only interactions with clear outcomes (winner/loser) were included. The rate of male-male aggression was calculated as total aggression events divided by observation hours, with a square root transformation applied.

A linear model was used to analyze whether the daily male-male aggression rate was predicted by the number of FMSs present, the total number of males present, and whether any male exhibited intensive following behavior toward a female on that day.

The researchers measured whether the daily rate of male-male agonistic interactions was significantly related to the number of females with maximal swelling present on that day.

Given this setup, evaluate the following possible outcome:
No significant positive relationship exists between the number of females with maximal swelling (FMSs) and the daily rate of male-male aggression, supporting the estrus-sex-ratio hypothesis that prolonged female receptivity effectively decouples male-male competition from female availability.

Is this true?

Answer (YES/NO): NO